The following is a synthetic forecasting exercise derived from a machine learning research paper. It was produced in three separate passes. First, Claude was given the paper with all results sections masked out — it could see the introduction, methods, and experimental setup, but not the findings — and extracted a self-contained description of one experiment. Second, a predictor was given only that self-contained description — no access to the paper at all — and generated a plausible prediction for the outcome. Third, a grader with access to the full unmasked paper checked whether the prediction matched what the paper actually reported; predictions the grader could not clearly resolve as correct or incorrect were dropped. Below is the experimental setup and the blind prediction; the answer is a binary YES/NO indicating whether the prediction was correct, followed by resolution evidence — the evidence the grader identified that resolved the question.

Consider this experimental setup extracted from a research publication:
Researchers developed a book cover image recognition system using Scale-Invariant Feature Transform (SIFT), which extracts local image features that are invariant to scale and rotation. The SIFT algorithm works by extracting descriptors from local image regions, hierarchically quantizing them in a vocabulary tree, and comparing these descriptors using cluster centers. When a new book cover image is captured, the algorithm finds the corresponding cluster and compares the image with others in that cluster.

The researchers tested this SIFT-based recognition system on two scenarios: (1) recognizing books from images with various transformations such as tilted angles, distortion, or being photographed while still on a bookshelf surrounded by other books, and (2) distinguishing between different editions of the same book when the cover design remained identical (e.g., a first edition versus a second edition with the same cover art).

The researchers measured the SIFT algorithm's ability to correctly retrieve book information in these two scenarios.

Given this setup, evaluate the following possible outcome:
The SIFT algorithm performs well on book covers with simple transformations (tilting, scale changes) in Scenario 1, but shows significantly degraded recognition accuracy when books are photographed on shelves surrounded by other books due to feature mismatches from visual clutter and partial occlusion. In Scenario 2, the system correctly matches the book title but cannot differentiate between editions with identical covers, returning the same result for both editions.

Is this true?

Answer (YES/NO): NO